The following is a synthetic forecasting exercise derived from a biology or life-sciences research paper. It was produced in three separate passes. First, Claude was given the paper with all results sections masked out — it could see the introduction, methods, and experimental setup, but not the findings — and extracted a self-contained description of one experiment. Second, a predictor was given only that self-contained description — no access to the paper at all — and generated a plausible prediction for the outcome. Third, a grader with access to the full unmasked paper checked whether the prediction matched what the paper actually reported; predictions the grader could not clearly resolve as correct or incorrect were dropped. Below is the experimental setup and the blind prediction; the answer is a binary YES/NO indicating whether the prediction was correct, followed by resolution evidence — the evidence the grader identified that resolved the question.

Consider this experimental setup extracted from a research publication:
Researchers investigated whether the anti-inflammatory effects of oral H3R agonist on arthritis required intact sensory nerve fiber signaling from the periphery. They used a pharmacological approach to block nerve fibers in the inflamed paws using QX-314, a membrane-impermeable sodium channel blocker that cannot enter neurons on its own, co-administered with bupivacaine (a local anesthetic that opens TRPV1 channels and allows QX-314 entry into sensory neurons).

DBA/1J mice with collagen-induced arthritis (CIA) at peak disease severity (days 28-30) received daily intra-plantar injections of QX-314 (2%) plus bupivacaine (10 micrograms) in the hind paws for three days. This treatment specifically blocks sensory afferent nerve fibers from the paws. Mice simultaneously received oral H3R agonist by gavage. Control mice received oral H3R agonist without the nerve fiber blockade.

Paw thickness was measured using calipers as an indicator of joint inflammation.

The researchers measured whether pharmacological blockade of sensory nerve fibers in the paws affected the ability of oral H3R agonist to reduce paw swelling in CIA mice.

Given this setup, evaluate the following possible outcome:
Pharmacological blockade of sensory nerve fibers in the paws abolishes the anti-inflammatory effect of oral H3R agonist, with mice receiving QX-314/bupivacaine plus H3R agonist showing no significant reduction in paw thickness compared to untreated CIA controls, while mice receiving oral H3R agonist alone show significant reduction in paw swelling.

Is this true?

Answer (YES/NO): YES